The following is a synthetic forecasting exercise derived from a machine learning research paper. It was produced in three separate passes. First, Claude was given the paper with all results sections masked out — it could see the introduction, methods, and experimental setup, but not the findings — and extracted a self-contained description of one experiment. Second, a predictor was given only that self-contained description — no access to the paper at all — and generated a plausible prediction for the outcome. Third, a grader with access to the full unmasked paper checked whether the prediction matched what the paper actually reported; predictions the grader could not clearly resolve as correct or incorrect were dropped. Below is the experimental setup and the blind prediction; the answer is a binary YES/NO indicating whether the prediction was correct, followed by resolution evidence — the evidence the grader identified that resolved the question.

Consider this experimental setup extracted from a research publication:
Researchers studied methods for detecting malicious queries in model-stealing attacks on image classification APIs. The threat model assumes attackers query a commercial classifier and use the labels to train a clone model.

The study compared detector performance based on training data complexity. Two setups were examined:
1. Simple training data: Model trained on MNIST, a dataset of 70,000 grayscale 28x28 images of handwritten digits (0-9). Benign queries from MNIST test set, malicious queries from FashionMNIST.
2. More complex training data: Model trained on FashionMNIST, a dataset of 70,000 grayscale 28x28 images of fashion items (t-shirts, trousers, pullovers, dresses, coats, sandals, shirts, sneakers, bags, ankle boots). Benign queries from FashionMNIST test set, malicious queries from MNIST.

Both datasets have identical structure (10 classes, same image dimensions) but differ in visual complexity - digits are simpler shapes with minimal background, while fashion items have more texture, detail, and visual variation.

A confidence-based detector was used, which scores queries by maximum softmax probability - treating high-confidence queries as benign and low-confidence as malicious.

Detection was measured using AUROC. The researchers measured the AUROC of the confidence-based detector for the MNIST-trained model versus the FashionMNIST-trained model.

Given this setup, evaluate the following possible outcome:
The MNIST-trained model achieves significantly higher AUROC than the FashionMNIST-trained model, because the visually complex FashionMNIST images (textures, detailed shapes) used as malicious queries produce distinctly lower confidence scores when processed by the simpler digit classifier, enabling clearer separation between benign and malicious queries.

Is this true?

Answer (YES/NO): YES